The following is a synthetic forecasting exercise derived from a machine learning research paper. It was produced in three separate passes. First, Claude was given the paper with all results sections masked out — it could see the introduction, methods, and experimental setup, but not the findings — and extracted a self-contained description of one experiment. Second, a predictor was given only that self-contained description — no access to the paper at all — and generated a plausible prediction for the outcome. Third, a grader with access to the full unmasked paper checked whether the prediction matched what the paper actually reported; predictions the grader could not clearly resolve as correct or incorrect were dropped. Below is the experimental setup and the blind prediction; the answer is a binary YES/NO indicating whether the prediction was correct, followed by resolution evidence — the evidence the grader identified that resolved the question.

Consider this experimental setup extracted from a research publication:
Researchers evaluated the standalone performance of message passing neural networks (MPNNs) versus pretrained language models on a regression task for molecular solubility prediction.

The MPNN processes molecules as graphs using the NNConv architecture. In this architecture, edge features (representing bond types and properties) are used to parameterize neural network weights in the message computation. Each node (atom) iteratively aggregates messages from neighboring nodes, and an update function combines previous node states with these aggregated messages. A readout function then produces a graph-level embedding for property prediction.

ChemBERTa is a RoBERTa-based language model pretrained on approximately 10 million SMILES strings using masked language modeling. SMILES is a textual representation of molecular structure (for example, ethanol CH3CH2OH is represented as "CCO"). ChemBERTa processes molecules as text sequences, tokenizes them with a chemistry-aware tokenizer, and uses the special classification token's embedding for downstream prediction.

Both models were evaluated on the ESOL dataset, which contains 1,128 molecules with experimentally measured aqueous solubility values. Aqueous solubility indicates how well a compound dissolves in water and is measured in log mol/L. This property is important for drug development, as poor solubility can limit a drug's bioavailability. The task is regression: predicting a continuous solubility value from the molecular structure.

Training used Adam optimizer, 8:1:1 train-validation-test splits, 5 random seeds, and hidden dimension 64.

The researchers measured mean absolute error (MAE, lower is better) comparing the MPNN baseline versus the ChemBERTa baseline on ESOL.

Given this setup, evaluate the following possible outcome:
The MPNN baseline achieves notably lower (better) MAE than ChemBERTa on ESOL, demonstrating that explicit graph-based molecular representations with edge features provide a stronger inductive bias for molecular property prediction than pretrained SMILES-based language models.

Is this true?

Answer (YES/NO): NO